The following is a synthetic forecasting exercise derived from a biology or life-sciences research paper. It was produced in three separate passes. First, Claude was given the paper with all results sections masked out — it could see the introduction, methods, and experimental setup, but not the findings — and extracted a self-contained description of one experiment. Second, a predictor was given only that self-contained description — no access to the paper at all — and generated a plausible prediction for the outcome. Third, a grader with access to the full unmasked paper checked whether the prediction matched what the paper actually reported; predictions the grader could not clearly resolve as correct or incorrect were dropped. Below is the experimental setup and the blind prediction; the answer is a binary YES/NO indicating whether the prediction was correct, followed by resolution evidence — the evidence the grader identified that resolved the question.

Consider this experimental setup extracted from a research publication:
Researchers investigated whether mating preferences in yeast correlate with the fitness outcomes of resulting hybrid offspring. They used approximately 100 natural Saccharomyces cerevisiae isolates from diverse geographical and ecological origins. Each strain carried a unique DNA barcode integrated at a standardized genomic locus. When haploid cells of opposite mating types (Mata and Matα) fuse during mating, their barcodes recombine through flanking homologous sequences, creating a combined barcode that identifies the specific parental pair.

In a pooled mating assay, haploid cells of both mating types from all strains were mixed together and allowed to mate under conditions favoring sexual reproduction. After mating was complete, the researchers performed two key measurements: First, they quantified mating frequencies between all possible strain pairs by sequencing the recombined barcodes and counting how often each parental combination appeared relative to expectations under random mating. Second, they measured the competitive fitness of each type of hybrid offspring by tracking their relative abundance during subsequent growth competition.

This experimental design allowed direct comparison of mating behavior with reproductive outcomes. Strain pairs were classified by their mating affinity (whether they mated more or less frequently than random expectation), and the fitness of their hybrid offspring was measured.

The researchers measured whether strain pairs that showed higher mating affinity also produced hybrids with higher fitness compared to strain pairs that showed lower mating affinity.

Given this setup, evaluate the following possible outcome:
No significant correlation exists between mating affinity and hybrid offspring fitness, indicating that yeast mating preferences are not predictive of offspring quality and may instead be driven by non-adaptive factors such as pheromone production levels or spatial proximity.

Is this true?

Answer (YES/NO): NO